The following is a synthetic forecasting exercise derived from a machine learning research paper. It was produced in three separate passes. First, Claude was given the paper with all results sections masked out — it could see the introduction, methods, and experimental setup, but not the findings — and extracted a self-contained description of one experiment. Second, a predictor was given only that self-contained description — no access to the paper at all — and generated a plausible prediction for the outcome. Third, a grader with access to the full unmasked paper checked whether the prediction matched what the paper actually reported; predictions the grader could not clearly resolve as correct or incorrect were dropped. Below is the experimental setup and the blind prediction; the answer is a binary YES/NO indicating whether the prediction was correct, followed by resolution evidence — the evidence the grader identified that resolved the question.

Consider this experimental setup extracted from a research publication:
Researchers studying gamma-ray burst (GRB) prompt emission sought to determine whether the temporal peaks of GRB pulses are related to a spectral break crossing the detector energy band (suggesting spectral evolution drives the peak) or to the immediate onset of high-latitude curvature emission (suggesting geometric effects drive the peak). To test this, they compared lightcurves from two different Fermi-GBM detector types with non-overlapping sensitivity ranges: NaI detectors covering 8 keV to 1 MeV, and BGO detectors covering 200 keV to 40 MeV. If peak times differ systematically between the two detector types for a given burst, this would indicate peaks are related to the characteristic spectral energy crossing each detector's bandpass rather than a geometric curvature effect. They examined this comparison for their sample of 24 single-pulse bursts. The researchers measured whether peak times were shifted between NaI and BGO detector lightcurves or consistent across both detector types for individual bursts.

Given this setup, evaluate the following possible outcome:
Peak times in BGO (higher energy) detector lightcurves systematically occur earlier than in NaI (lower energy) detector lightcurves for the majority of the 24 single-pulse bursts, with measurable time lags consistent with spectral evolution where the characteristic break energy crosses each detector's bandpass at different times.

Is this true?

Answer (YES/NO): NO